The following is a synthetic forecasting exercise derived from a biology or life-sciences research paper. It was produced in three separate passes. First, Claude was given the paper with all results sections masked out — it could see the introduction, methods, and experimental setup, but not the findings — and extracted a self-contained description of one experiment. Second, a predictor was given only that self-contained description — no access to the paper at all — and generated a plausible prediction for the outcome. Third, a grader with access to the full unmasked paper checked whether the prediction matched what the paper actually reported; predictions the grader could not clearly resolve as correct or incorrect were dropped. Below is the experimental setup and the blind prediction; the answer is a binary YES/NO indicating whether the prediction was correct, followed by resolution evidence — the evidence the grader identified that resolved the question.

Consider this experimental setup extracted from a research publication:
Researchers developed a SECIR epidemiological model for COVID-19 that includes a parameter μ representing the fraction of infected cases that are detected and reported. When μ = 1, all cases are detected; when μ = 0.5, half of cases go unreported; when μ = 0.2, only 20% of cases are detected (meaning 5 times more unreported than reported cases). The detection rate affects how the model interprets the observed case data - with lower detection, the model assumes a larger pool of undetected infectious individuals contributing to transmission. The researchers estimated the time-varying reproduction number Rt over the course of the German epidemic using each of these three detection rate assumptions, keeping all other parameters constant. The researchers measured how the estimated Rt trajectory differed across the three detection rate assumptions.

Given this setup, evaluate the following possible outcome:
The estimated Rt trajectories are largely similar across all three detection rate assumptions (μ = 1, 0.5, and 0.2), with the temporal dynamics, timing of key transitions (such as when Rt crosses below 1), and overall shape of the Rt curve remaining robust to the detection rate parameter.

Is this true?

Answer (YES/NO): YES